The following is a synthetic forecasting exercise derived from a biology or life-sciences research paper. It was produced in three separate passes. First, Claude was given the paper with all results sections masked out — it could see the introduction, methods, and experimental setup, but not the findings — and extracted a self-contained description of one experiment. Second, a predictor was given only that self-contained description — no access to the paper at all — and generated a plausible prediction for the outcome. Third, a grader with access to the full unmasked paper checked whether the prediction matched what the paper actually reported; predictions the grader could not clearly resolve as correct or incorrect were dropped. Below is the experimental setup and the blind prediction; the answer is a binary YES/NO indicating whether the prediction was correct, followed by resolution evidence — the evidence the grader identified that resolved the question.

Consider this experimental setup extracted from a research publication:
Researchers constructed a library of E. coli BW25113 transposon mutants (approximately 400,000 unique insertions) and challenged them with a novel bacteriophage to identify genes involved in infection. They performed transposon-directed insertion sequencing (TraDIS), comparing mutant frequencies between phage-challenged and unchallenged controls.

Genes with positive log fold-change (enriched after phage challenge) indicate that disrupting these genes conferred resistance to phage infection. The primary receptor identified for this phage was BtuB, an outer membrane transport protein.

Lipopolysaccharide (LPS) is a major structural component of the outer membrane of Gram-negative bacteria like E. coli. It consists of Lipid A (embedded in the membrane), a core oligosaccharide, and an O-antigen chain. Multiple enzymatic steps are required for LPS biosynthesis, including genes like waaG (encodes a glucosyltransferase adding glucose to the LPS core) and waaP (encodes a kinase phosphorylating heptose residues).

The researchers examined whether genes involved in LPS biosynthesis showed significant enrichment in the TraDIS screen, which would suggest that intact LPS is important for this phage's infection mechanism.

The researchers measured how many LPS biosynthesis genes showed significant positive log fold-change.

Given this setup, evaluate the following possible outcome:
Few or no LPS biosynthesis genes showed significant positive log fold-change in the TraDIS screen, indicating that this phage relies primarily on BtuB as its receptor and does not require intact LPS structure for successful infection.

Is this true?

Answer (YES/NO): NO